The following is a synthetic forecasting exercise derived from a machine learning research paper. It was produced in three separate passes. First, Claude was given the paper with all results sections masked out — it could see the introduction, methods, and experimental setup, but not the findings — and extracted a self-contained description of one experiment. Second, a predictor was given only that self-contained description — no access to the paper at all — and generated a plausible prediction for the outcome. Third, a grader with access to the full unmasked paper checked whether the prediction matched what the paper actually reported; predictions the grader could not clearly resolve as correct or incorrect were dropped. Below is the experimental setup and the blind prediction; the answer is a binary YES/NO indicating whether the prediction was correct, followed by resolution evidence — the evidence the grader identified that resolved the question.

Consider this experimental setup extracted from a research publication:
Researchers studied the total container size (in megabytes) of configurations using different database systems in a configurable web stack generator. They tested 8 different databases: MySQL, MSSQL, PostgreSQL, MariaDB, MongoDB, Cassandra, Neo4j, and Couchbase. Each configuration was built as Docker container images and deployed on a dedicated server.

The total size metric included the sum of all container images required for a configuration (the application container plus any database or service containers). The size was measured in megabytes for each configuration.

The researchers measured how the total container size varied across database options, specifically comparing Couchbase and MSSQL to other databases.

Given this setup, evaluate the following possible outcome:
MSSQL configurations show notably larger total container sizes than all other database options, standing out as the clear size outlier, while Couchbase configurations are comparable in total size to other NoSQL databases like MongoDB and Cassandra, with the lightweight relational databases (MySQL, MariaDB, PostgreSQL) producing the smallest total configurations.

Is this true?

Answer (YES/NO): NO